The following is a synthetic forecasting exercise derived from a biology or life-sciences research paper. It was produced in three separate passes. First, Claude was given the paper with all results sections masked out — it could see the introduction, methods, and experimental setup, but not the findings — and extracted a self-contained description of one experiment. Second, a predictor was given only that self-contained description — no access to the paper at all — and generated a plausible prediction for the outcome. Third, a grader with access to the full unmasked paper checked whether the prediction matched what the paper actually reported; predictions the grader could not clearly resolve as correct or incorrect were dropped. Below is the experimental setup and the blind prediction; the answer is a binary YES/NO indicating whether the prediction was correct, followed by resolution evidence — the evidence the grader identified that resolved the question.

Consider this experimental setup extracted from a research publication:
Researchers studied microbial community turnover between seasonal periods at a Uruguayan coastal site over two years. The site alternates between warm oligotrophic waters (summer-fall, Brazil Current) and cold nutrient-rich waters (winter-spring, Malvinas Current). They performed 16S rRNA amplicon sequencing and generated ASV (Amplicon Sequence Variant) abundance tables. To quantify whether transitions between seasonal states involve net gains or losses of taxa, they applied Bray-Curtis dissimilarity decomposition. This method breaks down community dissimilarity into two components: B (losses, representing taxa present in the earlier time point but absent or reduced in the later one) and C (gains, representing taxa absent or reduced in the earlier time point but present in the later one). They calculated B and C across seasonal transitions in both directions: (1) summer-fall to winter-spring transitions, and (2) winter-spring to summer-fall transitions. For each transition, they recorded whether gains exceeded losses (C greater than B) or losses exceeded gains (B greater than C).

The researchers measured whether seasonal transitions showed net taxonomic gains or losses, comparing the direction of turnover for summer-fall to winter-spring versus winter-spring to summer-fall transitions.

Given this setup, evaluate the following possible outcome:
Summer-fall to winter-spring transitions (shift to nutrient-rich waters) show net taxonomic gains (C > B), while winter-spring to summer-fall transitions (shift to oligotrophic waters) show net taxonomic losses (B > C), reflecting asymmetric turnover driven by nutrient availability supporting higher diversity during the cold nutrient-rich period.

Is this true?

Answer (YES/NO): NO